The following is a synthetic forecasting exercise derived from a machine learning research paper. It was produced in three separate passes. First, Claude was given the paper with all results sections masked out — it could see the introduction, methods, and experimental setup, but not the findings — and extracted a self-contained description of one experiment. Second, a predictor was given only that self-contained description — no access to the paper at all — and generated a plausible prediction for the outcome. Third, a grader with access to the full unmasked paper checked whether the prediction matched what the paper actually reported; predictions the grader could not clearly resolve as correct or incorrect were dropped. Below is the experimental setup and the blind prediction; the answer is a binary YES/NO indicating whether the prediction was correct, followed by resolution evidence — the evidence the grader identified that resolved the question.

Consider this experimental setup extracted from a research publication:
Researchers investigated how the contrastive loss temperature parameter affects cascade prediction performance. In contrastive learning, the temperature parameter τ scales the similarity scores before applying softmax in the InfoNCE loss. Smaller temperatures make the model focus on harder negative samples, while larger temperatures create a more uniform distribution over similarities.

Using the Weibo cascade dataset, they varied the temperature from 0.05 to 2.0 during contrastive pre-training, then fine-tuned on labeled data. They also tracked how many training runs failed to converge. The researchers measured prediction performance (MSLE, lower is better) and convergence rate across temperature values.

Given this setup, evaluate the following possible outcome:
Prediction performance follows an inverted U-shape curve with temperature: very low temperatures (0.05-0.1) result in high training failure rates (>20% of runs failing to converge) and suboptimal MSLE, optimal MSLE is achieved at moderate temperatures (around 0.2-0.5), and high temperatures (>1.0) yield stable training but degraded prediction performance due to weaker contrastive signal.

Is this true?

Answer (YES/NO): NO